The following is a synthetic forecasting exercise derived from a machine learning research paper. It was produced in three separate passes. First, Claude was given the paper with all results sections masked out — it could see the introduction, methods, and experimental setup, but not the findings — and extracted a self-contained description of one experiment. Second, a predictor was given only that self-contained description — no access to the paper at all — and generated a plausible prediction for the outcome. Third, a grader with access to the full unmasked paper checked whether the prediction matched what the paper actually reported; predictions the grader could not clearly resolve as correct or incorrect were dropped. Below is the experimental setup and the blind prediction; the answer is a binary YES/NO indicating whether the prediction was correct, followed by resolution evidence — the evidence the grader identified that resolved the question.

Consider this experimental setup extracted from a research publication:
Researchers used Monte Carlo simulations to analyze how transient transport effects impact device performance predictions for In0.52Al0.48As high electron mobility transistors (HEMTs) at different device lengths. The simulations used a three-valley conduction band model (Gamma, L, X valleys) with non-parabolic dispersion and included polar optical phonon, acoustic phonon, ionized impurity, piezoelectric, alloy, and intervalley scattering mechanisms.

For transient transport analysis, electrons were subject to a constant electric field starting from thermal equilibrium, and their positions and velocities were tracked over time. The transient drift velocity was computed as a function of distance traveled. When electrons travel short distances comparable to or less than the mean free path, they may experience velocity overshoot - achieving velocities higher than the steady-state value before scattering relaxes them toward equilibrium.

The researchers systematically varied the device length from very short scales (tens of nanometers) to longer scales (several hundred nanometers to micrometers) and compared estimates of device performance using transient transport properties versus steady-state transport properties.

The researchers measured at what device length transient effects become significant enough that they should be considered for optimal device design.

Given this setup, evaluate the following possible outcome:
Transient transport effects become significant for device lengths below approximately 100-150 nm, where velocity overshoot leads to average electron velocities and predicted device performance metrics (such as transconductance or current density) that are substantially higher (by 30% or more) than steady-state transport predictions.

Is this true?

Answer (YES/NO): NO